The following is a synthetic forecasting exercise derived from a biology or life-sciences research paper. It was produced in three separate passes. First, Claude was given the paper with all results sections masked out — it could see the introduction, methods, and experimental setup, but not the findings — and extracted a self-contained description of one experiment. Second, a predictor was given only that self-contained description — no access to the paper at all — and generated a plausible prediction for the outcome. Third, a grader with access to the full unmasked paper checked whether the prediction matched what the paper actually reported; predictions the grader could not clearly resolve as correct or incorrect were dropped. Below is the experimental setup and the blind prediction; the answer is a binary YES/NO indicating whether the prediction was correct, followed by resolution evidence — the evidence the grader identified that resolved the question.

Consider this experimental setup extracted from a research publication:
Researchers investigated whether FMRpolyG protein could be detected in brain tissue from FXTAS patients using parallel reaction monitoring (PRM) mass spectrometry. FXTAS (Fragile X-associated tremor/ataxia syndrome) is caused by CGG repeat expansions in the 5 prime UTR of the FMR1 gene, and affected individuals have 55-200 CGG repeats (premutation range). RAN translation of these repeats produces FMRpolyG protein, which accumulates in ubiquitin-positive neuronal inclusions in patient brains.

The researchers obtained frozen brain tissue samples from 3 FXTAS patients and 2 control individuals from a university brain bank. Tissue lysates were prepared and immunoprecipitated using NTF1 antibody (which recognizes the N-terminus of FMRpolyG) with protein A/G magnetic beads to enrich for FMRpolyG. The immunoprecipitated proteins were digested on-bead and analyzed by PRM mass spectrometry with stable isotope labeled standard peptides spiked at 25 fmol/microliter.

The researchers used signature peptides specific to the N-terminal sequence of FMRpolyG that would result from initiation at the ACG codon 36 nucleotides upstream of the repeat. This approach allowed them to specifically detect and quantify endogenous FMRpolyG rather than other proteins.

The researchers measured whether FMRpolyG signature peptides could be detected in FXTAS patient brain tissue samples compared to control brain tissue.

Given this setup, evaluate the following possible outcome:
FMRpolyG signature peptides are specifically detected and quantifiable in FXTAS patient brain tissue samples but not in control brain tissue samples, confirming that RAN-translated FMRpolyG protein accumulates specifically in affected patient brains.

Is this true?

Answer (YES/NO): YES